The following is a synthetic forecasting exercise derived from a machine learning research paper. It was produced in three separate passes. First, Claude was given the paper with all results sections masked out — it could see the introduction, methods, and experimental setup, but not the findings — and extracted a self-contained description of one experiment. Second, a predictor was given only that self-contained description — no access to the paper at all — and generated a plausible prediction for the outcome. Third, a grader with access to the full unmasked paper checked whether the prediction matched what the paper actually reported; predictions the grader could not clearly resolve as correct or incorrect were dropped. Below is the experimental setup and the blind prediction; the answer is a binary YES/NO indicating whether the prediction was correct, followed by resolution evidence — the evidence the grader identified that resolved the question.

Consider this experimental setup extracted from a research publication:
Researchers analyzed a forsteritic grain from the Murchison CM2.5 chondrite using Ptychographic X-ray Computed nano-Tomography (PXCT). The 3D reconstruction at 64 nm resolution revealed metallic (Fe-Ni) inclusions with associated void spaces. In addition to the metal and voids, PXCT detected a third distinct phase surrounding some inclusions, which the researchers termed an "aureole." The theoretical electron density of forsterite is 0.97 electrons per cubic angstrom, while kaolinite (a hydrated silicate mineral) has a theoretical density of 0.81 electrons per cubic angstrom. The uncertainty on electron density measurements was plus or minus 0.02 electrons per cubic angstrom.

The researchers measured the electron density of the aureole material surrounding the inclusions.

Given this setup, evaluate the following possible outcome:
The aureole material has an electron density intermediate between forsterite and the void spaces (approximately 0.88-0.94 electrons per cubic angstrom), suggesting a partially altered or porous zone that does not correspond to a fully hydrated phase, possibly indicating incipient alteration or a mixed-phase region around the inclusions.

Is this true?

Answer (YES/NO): NO